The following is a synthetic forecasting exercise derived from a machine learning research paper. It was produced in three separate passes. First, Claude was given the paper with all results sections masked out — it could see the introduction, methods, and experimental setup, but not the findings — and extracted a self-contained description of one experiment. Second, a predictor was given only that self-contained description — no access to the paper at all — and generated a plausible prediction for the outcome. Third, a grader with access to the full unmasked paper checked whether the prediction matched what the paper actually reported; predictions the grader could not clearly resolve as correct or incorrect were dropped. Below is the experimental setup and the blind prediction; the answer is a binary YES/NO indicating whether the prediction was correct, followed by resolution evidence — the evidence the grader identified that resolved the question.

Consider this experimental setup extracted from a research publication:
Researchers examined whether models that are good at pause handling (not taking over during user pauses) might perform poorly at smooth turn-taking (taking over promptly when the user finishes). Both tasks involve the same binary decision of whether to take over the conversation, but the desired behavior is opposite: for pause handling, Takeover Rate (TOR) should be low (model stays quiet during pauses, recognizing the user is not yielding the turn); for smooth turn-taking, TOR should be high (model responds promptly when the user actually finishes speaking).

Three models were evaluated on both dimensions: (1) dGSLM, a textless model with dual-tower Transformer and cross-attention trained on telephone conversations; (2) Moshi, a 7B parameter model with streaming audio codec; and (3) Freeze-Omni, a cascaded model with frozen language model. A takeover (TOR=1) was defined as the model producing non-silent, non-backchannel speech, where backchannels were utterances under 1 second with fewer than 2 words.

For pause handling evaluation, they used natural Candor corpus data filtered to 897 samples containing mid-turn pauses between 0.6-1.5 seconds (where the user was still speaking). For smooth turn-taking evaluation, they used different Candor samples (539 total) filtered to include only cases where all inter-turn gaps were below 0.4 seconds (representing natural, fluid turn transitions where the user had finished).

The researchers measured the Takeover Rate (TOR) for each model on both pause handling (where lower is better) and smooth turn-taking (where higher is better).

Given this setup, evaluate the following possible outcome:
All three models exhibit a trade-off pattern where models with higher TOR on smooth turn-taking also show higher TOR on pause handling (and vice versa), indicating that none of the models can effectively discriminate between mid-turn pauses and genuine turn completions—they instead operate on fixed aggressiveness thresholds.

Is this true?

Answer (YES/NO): YES